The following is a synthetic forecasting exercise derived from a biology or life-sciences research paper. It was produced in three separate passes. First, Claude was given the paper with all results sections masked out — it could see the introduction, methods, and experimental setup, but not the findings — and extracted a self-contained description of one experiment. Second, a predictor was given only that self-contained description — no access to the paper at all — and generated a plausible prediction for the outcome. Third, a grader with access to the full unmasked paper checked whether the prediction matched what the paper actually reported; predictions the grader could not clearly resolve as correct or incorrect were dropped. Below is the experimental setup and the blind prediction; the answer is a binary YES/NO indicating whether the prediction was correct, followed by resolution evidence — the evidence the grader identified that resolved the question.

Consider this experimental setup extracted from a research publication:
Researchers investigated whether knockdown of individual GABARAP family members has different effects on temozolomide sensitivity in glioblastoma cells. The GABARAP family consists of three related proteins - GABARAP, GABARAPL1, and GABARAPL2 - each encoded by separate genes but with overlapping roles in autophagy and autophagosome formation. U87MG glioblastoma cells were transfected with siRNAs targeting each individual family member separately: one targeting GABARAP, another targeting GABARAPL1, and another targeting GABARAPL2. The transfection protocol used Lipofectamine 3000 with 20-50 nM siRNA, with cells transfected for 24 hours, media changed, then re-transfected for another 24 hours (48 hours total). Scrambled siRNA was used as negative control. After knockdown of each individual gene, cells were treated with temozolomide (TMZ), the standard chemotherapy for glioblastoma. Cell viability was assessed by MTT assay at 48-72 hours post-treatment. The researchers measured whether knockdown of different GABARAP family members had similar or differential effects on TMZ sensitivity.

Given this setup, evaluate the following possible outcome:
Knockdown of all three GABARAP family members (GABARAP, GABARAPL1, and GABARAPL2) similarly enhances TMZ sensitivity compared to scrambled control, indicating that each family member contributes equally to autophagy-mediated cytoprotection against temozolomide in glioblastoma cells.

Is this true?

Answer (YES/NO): NO